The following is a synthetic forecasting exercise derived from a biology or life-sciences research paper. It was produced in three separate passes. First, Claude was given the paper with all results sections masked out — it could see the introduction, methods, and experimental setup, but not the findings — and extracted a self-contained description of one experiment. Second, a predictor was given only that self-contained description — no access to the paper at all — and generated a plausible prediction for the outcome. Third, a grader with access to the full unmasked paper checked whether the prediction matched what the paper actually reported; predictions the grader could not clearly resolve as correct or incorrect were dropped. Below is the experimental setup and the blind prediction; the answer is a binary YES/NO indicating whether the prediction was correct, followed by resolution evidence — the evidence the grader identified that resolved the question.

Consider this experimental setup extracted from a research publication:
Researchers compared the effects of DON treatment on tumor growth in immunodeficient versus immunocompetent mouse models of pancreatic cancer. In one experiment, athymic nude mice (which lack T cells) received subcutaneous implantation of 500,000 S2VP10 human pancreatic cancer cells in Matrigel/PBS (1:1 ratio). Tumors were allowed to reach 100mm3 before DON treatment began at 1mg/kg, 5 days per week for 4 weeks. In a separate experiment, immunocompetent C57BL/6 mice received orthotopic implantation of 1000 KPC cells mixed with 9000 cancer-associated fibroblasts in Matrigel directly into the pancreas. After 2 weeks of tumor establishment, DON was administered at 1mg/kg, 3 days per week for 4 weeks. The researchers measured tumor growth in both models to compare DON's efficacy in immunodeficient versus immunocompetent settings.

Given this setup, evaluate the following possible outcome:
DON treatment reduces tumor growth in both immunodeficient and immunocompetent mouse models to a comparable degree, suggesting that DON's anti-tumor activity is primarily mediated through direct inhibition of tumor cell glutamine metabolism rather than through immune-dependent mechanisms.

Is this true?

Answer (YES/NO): NO